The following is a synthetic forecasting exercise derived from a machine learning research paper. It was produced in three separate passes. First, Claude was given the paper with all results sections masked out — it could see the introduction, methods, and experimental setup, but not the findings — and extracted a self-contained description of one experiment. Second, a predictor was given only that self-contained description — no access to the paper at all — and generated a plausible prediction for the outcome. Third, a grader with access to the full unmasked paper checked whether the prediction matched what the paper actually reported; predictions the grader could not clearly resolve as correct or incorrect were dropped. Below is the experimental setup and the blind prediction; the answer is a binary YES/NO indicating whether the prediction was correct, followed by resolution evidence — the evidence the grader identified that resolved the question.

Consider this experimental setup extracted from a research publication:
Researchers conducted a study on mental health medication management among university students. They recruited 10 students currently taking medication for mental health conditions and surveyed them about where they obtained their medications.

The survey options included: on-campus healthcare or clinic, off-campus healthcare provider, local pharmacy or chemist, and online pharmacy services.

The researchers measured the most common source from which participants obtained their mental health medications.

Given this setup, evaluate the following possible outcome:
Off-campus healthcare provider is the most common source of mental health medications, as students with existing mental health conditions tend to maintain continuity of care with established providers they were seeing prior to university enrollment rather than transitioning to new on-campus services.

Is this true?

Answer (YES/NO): YES